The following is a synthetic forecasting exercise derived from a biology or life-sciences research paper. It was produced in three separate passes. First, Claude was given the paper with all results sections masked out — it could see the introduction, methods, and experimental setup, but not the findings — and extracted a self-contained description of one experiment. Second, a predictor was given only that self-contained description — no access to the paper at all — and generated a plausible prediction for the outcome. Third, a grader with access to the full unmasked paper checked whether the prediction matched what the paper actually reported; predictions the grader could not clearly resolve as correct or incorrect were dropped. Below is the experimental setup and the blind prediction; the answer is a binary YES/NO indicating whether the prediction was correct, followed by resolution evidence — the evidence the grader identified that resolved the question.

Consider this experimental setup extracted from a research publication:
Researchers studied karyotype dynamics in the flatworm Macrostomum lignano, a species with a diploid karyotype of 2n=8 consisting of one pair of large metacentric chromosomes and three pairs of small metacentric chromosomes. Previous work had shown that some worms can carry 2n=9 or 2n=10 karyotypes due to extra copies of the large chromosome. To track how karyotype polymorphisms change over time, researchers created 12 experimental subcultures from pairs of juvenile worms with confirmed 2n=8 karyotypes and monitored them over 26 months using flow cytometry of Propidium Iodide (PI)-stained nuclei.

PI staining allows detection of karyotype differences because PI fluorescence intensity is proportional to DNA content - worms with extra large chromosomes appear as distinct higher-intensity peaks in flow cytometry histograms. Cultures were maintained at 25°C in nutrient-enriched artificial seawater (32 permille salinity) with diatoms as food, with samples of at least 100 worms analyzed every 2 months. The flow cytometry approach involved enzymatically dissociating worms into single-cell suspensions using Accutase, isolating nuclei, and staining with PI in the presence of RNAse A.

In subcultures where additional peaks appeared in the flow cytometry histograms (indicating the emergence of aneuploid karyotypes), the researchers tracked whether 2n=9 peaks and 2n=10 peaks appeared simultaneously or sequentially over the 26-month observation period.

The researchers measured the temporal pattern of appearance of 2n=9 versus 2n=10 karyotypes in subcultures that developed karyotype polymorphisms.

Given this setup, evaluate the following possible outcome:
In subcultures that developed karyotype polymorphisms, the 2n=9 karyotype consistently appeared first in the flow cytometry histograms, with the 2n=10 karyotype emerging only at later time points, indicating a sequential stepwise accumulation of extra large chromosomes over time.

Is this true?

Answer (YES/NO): YES